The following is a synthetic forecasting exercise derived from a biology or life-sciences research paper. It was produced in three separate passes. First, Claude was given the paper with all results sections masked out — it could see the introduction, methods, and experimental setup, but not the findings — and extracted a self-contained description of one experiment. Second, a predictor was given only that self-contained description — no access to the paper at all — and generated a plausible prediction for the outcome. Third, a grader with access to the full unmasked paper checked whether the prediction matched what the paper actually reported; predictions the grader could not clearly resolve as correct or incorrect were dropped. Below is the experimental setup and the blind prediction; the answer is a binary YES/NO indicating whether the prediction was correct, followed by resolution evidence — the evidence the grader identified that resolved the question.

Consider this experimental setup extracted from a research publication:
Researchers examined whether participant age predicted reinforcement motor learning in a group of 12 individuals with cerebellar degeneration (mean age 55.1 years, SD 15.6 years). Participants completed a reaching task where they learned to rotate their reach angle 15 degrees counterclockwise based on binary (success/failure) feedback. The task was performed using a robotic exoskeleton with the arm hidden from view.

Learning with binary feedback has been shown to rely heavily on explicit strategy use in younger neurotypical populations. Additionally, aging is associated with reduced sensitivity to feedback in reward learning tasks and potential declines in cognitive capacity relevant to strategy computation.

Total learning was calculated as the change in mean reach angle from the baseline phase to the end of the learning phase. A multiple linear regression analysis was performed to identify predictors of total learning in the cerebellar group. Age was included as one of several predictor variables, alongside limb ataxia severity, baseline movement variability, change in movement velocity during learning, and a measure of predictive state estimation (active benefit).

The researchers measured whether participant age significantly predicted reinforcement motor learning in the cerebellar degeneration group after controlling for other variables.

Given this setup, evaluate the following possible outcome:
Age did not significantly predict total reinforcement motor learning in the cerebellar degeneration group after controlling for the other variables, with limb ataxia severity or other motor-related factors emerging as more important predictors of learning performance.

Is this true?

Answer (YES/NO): NO